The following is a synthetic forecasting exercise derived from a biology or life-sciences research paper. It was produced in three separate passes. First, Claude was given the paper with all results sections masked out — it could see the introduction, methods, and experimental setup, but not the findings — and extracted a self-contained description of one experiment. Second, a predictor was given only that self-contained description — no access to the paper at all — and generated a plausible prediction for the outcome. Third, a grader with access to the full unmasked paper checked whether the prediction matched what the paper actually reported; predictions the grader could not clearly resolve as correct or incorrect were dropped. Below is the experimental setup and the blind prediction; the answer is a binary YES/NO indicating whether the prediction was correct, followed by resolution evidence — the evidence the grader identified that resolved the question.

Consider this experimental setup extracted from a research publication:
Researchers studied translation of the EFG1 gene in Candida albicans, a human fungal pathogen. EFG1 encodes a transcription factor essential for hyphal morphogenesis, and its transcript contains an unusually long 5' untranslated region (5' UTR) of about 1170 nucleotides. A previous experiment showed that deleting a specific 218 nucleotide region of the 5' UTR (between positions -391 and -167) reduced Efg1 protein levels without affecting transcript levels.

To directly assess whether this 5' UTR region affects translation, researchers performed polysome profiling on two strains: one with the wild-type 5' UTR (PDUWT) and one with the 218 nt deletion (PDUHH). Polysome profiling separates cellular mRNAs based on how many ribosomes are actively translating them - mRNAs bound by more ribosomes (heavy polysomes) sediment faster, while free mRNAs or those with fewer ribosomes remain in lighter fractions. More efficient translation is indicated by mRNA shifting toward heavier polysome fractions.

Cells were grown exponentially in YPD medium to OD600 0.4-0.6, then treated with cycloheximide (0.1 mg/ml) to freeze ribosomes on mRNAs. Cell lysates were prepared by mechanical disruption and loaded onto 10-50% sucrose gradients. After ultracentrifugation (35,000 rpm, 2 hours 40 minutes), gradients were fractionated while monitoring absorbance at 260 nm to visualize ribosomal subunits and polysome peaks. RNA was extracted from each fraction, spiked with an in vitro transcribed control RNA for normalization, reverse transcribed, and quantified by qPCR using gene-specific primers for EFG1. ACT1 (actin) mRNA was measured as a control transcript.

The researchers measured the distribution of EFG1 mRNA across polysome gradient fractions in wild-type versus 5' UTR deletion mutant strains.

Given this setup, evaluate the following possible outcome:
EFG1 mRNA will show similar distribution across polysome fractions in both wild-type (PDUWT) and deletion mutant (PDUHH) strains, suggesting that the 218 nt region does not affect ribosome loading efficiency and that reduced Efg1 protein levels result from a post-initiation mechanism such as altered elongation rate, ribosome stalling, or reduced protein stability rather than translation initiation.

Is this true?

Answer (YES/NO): NO